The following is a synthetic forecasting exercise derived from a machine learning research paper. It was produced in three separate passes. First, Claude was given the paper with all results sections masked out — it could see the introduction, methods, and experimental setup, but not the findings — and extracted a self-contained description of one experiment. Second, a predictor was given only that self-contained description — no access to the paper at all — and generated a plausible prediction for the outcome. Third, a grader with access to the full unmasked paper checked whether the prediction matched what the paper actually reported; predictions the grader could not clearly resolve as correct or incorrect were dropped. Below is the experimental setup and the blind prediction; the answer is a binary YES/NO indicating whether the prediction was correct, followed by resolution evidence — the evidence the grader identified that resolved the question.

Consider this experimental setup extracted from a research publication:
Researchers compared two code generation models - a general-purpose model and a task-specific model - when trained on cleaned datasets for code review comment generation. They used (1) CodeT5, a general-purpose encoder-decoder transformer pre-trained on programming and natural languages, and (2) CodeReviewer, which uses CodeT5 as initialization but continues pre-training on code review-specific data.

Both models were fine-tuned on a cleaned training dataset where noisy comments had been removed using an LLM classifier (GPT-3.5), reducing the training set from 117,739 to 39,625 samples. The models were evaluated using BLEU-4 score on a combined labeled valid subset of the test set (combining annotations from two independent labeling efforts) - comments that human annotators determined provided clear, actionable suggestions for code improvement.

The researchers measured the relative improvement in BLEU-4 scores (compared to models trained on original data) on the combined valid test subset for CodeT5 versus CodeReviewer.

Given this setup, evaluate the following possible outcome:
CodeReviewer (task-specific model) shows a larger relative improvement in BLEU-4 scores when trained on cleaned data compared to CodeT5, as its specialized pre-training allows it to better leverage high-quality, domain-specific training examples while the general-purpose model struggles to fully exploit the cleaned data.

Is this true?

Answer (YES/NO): YES